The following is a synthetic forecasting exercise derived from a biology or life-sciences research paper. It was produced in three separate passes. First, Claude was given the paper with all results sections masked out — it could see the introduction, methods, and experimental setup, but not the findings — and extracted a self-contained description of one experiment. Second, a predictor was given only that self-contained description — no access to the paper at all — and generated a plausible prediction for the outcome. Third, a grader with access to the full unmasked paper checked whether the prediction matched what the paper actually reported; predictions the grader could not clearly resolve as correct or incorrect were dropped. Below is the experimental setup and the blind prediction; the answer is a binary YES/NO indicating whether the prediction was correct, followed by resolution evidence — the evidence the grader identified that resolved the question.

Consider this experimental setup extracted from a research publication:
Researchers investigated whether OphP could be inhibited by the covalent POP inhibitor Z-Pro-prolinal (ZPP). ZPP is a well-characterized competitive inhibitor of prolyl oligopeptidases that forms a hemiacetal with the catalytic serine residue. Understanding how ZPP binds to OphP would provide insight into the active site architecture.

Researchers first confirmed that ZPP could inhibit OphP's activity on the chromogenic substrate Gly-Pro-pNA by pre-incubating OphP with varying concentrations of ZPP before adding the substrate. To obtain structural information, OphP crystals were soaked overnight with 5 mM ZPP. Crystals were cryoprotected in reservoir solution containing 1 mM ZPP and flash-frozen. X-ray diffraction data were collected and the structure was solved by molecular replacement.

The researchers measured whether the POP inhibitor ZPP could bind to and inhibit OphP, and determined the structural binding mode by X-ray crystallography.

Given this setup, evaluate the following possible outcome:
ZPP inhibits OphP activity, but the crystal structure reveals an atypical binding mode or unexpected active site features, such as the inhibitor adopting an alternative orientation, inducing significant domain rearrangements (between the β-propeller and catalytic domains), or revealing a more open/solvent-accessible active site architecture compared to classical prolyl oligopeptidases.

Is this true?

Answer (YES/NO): NO